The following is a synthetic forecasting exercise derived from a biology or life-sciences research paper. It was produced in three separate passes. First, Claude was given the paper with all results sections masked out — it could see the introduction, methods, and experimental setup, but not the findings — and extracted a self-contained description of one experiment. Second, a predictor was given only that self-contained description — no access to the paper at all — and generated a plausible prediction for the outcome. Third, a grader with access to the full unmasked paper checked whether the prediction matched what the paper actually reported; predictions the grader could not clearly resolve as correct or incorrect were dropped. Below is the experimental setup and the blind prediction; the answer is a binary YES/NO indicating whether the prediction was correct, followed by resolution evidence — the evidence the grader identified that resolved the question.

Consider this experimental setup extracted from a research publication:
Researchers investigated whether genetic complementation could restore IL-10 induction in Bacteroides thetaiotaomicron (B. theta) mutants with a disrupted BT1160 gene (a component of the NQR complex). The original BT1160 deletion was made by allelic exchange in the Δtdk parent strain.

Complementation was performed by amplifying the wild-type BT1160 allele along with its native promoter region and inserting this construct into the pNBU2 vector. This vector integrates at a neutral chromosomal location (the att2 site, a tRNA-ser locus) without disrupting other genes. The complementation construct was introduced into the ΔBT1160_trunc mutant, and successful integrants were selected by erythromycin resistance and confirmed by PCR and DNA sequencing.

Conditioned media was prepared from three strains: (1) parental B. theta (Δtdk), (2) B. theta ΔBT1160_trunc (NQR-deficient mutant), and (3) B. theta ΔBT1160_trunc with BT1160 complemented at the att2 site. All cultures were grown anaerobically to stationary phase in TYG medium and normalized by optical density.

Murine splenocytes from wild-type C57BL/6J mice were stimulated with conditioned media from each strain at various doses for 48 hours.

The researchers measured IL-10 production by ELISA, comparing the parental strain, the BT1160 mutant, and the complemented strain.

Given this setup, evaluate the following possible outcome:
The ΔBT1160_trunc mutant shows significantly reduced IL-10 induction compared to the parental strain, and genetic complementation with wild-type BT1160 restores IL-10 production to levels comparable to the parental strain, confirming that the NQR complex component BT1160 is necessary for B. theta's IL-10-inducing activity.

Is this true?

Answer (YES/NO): NO